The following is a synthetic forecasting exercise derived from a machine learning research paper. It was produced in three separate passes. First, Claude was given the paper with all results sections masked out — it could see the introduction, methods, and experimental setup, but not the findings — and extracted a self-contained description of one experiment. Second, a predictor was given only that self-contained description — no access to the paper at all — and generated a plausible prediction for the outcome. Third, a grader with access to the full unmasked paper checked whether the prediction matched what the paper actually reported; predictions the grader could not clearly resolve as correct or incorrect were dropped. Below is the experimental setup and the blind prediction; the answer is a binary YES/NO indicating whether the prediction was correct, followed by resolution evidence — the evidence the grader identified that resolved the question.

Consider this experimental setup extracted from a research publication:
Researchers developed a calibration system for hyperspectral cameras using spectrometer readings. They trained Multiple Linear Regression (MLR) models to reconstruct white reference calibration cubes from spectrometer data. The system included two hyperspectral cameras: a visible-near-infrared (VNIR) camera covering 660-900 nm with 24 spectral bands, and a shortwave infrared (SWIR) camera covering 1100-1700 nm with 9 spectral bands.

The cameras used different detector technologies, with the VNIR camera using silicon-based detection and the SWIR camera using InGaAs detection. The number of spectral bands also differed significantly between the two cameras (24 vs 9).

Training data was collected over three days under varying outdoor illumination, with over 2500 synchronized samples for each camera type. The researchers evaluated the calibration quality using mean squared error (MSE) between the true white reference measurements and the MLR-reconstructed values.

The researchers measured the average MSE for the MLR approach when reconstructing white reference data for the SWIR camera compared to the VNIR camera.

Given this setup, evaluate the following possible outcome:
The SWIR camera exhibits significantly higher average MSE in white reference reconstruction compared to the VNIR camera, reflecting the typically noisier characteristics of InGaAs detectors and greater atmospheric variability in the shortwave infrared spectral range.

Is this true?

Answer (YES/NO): NO